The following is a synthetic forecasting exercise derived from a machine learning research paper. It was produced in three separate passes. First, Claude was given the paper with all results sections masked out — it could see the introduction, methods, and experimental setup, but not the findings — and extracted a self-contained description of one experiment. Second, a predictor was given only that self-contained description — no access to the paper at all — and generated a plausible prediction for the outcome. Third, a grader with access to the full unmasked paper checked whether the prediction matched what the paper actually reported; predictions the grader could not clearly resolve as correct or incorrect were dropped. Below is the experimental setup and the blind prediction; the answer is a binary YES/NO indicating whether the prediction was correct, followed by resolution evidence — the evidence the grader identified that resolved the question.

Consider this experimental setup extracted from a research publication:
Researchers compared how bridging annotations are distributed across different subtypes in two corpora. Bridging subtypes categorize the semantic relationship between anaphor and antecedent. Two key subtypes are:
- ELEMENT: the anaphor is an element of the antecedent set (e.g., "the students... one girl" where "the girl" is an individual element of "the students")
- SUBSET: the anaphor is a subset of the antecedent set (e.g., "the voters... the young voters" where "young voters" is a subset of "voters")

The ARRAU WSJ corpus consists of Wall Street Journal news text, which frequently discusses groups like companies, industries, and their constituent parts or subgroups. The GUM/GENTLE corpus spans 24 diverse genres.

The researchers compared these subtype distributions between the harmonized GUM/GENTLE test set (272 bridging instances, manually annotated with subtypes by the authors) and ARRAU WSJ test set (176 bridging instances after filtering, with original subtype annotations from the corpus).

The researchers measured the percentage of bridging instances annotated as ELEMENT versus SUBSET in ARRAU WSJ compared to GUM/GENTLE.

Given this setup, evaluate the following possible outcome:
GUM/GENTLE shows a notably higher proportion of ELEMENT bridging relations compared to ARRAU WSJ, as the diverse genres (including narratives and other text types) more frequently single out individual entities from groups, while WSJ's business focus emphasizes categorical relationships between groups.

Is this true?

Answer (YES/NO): NO